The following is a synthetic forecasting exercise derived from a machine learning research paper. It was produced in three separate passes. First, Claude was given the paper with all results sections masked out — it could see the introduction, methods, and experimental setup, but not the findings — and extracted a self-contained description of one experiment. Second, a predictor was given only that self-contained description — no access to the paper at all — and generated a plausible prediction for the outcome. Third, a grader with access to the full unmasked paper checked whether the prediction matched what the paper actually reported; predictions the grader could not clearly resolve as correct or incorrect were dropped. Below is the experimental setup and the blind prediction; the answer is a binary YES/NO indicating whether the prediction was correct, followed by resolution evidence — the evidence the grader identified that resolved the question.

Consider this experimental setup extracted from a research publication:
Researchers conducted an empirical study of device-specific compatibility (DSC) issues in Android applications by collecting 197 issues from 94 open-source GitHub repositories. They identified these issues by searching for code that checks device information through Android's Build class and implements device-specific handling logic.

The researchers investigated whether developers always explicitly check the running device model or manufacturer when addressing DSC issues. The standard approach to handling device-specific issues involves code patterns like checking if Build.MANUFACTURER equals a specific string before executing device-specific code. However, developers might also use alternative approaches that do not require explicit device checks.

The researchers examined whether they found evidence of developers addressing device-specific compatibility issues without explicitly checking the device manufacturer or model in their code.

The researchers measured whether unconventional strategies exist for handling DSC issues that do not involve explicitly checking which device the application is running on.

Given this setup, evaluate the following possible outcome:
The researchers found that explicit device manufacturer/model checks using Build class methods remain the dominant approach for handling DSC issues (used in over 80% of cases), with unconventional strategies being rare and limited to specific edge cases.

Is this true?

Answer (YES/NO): YES